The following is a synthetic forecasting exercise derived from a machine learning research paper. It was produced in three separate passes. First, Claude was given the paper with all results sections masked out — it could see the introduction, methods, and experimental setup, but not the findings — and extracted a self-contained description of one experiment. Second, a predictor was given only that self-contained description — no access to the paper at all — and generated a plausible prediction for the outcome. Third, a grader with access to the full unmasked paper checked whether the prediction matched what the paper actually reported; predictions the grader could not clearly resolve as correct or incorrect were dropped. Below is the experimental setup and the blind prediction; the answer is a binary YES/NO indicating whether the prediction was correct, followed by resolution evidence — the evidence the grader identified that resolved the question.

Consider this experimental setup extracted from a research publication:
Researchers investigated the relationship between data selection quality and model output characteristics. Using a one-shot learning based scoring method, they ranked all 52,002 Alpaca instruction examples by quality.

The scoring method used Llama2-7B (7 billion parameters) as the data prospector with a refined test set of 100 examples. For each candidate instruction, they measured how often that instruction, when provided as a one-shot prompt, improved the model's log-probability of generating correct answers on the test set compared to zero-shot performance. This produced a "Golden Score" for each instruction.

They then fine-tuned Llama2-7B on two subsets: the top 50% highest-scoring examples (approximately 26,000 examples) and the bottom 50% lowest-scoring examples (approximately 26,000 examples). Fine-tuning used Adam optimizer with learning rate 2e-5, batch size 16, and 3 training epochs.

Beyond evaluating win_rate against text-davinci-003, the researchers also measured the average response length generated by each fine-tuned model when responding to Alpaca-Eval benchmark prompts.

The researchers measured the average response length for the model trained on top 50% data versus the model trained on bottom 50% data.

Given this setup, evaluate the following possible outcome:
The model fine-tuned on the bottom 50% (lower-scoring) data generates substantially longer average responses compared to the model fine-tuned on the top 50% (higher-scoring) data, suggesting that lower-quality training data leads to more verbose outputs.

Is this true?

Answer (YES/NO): NO